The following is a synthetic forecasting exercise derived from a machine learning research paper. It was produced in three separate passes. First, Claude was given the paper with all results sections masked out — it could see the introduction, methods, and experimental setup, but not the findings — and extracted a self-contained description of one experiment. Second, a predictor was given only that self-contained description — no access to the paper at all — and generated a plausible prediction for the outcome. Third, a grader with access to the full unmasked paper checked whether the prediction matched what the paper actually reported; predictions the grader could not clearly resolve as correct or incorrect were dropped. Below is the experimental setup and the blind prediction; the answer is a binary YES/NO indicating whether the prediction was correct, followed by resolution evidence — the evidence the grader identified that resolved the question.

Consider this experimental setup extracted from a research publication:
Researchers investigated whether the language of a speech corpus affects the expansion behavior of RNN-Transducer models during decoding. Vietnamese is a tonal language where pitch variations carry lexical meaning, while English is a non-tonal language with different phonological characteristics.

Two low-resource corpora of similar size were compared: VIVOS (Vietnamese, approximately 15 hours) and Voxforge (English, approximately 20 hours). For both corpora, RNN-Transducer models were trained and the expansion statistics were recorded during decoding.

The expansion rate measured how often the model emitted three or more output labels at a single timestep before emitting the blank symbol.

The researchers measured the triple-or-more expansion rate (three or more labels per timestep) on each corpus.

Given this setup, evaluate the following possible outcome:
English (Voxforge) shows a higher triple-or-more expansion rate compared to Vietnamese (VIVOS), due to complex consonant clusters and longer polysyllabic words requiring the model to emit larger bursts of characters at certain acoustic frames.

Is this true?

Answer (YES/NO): NO